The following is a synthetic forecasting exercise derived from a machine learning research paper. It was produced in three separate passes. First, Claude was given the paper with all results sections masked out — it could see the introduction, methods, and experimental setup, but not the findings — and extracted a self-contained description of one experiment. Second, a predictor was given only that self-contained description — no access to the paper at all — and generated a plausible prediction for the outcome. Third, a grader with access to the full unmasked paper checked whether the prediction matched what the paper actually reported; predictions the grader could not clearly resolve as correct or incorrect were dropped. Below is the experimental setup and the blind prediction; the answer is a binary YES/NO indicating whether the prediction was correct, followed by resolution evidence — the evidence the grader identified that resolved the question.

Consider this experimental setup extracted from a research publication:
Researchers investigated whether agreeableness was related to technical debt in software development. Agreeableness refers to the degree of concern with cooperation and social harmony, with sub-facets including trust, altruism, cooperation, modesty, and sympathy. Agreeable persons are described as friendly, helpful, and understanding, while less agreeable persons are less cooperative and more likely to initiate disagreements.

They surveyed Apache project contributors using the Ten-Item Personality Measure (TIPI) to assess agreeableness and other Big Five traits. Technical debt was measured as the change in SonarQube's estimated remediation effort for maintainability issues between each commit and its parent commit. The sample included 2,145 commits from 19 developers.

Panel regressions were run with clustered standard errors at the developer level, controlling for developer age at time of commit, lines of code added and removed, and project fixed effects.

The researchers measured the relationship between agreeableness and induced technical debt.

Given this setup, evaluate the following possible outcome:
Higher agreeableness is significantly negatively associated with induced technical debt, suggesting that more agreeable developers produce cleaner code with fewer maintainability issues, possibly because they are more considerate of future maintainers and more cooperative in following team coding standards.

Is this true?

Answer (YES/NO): NO